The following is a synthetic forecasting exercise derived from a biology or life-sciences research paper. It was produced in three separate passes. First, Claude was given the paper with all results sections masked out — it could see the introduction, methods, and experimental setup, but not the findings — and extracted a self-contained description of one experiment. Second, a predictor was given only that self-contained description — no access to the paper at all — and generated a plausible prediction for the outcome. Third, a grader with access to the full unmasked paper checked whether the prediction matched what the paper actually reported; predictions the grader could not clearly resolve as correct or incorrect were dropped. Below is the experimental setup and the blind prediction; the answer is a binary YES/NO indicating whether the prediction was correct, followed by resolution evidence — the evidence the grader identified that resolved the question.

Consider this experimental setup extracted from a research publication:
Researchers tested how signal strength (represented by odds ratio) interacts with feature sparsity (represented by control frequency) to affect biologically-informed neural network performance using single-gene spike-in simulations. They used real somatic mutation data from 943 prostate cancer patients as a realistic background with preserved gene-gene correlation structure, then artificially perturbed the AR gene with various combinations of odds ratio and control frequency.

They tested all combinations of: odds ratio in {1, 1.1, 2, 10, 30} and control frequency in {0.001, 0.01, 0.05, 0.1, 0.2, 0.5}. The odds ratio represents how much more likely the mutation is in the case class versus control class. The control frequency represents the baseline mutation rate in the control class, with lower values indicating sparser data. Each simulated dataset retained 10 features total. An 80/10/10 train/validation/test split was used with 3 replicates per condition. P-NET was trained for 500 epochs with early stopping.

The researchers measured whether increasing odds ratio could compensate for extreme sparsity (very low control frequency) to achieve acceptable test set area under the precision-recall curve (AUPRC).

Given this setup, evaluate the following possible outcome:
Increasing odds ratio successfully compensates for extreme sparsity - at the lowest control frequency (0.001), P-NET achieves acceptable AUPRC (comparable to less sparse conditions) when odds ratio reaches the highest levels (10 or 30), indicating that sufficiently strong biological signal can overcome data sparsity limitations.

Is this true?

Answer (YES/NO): NO